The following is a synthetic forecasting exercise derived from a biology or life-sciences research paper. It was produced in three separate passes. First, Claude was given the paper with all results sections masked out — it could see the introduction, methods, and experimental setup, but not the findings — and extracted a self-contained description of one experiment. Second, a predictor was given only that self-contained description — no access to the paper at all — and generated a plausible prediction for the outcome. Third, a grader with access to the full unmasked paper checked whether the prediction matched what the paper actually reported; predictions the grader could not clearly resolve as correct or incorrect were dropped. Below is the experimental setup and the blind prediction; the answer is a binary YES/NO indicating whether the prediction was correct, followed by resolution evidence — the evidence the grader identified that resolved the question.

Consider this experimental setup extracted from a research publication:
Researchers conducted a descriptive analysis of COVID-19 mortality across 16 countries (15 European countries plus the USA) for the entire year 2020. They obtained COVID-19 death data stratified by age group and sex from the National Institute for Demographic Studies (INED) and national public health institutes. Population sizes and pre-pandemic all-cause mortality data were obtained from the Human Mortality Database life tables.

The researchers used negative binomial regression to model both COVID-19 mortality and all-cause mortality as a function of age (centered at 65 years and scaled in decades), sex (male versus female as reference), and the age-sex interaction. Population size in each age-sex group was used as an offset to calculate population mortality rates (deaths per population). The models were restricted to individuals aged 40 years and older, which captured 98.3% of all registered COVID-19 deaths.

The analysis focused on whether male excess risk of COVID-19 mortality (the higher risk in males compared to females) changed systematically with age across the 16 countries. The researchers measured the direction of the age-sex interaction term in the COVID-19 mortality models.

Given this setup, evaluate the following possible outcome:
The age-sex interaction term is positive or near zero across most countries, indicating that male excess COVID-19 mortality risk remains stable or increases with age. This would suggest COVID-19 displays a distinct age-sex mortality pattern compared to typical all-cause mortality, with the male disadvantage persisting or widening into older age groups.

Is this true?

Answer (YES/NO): NO